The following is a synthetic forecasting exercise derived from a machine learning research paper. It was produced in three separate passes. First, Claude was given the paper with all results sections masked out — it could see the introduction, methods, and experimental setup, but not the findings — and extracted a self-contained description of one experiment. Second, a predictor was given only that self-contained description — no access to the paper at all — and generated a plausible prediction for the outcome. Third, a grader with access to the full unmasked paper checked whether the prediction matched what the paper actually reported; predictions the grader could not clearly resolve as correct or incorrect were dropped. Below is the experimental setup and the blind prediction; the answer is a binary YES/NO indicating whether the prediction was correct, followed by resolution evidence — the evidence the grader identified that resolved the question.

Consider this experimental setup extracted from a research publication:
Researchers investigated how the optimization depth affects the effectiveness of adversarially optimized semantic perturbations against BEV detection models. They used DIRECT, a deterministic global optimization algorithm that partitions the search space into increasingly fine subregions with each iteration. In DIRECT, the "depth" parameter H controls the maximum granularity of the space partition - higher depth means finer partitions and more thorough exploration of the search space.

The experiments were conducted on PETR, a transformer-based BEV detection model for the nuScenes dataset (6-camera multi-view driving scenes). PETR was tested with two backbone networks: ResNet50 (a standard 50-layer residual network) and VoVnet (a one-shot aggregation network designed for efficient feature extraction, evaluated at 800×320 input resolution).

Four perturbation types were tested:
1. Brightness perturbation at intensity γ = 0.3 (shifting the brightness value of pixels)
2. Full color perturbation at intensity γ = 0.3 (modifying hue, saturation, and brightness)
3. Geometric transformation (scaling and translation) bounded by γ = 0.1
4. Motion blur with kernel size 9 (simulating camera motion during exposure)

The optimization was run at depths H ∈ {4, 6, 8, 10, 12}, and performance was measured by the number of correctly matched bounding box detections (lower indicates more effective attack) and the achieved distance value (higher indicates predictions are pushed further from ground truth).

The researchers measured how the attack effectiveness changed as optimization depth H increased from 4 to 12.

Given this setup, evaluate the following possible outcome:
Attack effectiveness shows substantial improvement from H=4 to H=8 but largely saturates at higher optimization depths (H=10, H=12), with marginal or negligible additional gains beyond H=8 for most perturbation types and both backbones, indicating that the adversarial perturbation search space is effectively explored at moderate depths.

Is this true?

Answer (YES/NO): NO